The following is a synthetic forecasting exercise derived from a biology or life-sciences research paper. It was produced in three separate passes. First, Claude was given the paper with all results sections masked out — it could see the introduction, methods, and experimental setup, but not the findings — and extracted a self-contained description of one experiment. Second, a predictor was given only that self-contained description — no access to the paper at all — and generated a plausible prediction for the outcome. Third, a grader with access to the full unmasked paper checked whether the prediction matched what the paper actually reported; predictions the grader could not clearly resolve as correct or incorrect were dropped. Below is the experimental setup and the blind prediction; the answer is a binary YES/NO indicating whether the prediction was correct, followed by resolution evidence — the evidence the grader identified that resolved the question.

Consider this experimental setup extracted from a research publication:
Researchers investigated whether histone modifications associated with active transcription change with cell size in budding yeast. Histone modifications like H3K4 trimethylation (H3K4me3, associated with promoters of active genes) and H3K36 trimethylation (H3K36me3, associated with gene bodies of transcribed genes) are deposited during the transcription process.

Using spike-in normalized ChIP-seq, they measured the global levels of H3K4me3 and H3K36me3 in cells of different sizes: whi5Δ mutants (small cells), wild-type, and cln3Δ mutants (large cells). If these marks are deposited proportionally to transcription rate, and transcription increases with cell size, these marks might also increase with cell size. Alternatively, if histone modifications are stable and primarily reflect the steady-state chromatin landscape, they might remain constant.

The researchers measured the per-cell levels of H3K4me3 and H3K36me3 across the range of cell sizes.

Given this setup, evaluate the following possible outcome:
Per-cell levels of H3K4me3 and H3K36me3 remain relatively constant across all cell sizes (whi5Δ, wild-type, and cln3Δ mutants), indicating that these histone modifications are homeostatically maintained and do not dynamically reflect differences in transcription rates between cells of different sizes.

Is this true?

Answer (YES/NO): NO